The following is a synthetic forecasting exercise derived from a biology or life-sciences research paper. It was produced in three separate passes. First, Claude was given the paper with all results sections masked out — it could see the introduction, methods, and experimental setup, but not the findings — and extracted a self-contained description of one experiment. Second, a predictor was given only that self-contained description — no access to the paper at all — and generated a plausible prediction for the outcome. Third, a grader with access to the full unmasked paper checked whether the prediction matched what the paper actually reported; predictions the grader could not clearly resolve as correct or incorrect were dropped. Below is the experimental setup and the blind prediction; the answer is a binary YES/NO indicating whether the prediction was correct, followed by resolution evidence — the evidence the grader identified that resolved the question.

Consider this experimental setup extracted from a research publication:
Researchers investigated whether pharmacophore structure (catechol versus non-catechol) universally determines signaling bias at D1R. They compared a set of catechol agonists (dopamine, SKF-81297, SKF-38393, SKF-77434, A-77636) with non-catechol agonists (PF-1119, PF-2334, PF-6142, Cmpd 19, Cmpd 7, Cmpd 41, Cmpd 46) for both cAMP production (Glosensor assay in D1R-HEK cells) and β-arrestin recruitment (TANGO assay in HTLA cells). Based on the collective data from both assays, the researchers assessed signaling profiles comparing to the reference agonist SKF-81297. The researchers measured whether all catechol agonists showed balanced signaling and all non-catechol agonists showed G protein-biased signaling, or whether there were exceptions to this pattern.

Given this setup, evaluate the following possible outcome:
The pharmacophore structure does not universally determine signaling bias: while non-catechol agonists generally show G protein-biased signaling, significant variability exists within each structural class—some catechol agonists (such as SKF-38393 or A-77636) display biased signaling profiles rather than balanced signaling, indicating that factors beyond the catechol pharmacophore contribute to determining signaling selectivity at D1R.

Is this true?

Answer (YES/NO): YES